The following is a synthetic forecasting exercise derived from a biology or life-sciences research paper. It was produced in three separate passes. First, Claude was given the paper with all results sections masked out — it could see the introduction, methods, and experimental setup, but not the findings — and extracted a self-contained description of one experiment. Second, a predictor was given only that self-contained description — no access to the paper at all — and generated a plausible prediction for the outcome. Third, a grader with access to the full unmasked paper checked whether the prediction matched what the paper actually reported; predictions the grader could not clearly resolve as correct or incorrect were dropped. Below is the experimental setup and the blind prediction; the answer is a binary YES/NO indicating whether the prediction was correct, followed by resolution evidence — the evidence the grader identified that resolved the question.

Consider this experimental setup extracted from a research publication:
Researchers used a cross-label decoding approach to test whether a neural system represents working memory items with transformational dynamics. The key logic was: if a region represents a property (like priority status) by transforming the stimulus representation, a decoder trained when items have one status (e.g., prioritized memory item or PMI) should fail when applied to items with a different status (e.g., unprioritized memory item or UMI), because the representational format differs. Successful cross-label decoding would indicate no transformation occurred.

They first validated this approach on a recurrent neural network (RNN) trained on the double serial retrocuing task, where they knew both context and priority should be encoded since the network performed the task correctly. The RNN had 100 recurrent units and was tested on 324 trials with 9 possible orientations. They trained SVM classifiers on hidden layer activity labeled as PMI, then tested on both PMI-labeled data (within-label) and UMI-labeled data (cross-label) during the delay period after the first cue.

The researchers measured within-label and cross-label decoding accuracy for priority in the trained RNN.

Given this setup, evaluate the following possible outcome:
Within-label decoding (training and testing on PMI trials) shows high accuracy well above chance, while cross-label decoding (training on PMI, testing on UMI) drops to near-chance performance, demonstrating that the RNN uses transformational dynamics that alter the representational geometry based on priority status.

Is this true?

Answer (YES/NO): YES